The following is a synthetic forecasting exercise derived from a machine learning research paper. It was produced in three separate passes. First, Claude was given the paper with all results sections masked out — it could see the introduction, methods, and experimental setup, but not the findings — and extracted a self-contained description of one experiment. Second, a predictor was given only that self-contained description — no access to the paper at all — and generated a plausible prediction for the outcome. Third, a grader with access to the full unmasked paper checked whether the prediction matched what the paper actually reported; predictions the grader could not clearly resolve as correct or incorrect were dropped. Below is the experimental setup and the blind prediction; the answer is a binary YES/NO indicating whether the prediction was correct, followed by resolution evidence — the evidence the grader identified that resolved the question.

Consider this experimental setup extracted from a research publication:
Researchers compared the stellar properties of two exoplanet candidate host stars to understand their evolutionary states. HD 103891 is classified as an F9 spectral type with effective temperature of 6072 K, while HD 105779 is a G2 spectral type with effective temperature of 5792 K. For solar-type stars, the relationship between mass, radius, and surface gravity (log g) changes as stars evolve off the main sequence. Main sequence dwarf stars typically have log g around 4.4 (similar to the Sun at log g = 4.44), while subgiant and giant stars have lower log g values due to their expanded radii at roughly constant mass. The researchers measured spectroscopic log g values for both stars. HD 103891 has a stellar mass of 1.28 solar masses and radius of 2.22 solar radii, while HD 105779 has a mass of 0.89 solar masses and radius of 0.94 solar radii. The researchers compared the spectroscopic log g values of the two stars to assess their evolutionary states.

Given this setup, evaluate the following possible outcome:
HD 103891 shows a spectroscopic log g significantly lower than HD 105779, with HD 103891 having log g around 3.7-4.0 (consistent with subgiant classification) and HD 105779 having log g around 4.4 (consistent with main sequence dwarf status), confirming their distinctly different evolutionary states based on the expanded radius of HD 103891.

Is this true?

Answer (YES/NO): YES